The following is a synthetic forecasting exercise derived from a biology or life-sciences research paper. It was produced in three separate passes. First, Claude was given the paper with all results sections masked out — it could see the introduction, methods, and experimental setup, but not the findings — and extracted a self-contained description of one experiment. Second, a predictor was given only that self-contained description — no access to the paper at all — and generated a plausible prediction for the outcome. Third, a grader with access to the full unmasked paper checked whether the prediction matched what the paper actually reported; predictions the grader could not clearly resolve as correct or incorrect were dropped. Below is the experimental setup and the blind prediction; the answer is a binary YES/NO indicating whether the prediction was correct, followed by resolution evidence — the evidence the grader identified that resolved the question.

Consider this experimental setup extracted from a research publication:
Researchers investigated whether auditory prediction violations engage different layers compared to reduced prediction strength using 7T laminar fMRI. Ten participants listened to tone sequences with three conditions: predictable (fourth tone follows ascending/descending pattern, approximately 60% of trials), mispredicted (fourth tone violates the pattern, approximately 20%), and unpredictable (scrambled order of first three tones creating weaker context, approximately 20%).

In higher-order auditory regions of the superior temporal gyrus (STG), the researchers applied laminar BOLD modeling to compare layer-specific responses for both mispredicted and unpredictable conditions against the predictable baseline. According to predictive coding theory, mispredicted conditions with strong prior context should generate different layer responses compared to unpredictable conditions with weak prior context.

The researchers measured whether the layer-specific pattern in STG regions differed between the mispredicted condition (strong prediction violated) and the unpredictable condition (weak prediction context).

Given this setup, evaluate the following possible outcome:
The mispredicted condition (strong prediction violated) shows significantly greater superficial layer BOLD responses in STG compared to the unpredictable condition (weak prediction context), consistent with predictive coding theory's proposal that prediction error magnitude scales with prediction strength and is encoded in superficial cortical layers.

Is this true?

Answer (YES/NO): NO